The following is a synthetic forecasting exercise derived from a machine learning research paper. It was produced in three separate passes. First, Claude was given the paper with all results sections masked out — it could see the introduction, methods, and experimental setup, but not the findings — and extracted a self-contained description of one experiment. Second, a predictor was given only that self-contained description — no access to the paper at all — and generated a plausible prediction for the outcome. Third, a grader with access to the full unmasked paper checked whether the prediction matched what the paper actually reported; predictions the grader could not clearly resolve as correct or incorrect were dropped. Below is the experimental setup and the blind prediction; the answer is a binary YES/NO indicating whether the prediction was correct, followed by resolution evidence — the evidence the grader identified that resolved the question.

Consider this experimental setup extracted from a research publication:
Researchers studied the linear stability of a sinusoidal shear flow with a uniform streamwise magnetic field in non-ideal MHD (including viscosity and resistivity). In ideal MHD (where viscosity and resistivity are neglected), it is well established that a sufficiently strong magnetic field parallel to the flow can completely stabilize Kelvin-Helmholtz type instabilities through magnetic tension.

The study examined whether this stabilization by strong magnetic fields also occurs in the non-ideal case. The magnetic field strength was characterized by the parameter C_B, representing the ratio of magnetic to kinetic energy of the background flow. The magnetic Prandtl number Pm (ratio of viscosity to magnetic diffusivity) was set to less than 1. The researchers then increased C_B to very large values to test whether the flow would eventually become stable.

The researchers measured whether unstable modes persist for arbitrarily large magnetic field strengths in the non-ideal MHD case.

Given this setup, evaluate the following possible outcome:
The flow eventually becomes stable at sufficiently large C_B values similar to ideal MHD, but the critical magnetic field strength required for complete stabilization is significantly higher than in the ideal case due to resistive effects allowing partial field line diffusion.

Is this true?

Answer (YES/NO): NO